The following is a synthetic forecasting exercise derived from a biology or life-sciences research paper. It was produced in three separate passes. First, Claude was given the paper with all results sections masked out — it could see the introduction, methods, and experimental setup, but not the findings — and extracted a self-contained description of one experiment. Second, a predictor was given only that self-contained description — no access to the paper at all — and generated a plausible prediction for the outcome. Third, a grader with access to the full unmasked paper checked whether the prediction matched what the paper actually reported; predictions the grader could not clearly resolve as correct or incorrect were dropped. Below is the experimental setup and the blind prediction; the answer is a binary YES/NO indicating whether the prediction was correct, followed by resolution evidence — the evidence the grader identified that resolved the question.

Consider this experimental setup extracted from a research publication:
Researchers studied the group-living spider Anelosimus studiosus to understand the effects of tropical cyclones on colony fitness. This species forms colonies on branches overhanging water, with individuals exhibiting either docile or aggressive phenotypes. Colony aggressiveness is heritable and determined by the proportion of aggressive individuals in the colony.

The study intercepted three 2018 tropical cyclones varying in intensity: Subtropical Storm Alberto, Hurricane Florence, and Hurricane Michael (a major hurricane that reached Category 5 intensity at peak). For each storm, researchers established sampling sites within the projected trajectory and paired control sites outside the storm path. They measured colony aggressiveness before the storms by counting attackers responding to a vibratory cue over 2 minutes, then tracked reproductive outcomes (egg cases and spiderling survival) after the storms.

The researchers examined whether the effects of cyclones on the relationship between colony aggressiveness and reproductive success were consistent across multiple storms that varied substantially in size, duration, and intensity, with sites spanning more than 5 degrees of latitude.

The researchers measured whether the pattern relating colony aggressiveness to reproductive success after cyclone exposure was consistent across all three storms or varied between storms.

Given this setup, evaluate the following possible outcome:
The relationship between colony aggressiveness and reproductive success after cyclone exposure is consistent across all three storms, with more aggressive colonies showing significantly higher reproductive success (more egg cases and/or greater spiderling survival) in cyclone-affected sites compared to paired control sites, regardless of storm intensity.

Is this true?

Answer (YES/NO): YES